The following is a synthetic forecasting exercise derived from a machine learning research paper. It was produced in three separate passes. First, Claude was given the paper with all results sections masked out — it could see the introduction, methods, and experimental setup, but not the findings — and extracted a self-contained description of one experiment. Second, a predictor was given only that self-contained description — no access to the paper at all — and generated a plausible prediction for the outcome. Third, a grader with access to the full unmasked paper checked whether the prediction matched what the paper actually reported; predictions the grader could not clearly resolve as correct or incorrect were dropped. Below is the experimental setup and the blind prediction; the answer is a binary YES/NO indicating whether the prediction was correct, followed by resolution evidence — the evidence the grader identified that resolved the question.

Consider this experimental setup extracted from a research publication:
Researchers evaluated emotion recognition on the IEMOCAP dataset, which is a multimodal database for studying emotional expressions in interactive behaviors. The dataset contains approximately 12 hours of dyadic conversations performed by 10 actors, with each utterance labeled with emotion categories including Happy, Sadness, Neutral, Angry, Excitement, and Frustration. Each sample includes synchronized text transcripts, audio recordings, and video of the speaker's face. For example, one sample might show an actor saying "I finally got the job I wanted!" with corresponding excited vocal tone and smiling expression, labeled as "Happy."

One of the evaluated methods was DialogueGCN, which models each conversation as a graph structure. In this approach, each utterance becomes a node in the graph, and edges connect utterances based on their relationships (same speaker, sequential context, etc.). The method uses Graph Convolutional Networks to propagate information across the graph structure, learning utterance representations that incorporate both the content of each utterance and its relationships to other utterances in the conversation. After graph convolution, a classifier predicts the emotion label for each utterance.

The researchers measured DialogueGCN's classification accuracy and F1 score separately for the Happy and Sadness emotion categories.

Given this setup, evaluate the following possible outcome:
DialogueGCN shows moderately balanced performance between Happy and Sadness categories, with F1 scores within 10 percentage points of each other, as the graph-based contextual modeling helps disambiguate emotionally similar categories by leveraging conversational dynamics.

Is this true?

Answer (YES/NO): NO